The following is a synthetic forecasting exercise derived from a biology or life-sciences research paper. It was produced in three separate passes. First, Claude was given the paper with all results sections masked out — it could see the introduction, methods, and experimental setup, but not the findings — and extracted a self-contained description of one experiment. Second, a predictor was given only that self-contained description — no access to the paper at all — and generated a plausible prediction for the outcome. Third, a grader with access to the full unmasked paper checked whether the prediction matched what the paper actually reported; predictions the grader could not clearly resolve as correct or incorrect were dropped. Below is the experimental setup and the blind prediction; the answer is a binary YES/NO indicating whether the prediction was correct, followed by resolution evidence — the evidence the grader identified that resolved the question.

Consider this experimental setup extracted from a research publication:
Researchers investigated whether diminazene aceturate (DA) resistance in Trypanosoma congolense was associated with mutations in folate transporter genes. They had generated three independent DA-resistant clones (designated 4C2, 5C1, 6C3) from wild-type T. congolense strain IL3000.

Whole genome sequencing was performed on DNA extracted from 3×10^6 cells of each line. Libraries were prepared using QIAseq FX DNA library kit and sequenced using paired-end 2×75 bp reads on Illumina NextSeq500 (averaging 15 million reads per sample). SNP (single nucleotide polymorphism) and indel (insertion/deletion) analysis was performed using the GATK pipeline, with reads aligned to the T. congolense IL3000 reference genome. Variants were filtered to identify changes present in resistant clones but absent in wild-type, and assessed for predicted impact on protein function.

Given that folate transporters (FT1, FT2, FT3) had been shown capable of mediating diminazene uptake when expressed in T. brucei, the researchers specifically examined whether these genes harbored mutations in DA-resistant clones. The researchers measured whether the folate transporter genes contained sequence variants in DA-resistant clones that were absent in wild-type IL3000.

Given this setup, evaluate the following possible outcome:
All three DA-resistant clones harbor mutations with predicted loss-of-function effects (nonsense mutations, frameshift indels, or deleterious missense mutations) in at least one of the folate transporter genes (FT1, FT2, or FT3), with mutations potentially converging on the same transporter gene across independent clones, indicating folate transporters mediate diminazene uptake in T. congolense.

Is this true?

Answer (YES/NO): NO